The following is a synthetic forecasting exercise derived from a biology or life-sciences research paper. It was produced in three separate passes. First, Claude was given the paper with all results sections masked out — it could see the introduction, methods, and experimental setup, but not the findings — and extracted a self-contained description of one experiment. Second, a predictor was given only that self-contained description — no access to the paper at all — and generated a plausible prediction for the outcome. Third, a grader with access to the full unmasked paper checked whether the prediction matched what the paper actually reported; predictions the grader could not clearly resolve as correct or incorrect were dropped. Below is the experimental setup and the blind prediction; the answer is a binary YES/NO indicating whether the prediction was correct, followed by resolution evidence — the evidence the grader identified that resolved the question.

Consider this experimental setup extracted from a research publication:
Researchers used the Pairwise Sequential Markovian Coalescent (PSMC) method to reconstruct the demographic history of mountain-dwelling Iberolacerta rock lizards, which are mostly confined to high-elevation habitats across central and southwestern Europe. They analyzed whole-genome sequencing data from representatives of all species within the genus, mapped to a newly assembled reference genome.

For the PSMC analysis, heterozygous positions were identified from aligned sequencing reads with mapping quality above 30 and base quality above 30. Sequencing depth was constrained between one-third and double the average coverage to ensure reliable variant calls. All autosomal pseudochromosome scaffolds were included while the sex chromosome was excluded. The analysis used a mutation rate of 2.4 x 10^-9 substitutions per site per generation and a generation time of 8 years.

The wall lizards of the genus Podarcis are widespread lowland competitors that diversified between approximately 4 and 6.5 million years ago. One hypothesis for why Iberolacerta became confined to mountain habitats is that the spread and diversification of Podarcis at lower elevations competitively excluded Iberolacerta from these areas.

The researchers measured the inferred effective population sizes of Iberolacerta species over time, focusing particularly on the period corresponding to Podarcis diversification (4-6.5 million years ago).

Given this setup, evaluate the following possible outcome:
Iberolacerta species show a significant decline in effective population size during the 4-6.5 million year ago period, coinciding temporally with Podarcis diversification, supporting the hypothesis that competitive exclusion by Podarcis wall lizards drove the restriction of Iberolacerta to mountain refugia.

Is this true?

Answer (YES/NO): YES